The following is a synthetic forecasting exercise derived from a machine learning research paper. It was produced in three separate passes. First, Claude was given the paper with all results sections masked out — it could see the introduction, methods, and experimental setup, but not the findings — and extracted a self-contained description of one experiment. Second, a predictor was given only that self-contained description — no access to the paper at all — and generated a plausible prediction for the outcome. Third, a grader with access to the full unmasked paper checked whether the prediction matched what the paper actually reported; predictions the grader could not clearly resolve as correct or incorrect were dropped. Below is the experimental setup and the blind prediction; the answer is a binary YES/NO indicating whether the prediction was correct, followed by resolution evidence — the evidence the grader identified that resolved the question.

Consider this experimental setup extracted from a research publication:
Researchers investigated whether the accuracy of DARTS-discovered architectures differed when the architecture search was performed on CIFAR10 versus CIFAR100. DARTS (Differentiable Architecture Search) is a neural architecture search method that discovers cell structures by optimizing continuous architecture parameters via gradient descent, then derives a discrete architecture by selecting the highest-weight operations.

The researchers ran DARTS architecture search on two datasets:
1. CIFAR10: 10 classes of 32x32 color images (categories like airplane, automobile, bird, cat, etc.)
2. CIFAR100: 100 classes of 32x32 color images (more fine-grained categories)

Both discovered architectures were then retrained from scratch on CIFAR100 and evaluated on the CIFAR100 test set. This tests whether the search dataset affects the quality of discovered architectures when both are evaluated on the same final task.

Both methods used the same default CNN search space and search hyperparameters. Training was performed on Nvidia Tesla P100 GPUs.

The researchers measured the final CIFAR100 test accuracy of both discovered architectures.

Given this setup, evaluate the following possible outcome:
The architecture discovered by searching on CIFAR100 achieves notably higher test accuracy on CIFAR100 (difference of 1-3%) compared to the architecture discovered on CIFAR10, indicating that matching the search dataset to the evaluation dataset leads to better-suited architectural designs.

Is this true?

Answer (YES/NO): NO